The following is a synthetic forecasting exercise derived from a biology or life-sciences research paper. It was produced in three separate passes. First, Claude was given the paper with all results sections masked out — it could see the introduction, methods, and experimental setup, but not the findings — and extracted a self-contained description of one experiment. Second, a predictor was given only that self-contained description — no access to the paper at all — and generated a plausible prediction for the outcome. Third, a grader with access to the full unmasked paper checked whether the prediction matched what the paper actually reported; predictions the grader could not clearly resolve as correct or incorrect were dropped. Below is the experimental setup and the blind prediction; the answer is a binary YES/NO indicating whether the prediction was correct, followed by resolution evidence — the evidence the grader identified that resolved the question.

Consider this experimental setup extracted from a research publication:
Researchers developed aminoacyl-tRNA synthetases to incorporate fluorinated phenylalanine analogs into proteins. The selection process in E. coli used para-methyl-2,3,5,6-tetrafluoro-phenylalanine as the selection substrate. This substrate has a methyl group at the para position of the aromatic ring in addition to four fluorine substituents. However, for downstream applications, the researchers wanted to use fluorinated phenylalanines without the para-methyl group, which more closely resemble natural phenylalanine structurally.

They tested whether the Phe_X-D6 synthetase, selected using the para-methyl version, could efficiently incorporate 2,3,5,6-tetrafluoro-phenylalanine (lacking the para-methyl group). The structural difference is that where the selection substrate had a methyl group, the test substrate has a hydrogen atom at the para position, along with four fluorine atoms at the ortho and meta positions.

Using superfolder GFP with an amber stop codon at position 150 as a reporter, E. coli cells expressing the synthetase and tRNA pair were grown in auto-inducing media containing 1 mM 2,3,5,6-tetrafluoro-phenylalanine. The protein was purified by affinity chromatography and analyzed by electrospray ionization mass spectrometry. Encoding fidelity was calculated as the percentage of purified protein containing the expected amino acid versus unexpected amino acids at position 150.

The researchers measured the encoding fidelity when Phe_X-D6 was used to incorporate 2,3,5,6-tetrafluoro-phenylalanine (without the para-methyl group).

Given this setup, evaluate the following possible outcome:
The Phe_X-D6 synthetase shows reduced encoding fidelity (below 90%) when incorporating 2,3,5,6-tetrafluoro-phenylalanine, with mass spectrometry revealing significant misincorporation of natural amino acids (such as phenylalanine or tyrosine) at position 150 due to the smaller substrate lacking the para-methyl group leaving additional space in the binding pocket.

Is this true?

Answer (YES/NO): NO